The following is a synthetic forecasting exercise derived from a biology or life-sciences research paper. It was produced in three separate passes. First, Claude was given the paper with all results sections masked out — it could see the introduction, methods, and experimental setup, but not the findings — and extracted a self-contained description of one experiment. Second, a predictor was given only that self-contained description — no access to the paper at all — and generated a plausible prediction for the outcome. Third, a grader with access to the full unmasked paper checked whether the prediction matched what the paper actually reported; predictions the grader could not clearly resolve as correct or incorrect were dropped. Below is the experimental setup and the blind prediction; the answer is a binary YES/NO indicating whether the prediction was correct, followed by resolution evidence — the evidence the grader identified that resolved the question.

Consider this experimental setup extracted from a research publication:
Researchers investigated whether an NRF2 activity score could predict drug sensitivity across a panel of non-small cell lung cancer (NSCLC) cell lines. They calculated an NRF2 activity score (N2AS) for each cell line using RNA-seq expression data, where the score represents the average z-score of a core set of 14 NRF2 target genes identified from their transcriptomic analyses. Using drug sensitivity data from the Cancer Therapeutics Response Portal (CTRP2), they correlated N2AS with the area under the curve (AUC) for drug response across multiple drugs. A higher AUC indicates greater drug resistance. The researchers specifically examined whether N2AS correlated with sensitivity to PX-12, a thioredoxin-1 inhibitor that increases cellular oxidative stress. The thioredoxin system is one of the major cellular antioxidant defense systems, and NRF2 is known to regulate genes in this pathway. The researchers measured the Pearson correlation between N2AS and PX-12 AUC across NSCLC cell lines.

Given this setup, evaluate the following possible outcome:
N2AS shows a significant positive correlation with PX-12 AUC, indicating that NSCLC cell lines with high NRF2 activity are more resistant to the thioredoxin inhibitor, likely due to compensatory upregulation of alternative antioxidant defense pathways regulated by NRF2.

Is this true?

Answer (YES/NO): YES